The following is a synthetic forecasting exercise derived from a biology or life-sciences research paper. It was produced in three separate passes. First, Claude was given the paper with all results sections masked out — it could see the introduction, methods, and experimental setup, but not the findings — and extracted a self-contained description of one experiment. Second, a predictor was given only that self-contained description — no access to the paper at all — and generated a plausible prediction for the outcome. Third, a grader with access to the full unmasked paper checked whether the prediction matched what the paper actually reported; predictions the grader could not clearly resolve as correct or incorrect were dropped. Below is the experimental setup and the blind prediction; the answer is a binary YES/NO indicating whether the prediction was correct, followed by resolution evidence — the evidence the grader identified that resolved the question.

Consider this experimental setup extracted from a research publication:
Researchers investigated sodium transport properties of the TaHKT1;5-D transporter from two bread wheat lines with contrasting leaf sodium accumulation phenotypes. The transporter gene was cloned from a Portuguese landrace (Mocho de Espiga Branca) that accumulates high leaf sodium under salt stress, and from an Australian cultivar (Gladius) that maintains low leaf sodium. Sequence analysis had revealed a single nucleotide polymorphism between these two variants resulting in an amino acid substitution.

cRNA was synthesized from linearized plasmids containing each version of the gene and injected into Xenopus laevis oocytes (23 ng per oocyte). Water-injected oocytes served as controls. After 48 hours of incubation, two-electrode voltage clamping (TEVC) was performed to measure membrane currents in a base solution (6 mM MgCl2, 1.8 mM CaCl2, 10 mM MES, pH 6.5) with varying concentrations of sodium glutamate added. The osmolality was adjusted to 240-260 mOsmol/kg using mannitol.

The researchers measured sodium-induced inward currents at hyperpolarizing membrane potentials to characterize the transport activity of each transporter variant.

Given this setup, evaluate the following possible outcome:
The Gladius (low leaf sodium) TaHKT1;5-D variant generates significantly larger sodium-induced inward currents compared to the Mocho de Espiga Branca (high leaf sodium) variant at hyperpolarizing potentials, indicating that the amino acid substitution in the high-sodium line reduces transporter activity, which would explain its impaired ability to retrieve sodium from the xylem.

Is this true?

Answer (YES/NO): YES